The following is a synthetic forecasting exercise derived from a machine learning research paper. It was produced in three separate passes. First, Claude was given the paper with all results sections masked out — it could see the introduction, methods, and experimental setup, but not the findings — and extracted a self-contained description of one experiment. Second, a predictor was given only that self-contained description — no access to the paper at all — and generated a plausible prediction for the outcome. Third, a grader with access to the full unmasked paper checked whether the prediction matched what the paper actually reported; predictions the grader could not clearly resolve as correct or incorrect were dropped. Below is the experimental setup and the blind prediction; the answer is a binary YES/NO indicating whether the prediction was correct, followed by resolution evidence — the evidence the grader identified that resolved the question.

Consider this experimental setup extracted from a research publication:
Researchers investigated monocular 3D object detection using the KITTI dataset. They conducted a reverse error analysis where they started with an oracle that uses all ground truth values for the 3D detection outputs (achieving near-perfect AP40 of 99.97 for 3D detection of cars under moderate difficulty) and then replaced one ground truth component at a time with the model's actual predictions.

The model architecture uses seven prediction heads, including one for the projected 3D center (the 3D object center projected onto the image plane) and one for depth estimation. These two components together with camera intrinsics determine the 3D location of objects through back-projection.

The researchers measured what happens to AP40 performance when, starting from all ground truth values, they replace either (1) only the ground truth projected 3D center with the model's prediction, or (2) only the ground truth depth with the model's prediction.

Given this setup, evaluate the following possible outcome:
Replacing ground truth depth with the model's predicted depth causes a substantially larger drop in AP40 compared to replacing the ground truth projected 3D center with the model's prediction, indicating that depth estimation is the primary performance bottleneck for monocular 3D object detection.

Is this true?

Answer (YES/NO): YES